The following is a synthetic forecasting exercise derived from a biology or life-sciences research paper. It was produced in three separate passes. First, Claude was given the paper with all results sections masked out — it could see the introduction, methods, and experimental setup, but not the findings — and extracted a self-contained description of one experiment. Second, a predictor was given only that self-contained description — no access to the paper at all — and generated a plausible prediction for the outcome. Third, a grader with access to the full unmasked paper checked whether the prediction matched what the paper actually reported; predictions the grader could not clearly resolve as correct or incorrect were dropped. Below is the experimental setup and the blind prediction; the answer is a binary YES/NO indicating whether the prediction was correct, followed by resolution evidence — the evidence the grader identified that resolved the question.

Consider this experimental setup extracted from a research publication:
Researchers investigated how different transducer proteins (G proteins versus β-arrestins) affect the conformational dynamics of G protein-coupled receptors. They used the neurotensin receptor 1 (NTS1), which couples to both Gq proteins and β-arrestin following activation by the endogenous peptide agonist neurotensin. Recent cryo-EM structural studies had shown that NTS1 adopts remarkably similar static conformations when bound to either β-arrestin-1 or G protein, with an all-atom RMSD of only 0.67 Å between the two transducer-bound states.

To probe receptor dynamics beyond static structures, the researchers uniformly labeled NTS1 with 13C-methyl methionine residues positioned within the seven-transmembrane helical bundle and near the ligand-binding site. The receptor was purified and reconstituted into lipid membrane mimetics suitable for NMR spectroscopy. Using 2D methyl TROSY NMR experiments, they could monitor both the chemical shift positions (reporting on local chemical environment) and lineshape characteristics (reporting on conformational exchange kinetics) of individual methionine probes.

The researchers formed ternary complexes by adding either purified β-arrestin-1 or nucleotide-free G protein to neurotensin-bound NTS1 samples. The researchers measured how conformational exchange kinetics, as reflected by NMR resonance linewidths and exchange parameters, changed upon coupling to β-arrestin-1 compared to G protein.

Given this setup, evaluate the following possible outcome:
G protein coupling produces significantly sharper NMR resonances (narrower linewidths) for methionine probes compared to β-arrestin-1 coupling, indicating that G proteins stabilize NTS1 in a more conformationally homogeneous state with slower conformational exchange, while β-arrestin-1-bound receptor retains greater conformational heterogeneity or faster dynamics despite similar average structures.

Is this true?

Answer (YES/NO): NO